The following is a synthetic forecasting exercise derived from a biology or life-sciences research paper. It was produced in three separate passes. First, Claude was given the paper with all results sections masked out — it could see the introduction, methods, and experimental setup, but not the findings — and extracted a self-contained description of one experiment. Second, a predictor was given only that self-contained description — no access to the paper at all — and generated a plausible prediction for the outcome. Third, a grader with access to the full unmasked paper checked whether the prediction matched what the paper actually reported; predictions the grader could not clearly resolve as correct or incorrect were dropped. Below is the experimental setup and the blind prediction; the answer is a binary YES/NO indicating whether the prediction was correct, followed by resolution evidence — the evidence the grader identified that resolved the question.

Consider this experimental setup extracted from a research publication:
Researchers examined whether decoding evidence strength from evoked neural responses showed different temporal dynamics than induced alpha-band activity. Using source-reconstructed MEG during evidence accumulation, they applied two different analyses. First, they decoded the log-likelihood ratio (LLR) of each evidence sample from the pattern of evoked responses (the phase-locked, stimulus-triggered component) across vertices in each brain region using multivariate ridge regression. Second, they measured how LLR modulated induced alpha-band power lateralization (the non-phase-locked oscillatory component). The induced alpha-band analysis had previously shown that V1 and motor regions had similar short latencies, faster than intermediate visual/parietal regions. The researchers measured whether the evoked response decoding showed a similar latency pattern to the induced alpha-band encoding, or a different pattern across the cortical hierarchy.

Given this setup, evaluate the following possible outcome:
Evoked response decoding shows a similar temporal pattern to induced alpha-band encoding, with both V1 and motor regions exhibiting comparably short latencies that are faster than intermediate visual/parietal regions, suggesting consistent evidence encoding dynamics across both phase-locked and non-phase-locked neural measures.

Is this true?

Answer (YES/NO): NO